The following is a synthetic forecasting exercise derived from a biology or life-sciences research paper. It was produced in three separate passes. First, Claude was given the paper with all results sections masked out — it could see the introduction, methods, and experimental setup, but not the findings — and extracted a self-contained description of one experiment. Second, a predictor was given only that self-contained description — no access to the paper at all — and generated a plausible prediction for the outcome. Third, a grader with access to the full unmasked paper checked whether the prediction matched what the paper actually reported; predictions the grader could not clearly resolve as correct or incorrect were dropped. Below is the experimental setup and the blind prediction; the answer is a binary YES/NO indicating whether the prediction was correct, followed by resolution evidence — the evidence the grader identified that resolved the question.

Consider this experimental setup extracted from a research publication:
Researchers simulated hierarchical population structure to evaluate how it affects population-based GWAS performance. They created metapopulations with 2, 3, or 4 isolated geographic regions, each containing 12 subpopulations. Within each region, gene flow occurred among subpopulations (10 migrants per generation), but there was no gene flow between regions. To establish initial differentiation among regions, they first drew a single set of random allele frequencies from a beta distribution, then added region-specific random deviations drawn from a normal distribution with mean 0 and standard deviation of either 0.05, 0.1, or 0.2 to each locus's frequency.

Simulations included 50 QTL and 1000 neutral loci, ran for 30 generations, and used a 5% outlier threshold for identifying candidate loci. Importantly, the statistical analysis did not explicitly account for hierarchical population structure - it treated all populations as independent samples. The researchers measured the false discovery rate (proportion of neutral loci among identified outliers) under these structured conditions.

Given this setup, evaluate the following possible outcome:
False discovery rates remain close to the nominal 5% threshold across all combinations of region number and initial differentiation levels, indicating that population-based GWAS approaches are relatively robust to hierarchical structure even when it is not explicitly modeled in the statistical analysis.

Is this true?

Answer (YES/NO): NO